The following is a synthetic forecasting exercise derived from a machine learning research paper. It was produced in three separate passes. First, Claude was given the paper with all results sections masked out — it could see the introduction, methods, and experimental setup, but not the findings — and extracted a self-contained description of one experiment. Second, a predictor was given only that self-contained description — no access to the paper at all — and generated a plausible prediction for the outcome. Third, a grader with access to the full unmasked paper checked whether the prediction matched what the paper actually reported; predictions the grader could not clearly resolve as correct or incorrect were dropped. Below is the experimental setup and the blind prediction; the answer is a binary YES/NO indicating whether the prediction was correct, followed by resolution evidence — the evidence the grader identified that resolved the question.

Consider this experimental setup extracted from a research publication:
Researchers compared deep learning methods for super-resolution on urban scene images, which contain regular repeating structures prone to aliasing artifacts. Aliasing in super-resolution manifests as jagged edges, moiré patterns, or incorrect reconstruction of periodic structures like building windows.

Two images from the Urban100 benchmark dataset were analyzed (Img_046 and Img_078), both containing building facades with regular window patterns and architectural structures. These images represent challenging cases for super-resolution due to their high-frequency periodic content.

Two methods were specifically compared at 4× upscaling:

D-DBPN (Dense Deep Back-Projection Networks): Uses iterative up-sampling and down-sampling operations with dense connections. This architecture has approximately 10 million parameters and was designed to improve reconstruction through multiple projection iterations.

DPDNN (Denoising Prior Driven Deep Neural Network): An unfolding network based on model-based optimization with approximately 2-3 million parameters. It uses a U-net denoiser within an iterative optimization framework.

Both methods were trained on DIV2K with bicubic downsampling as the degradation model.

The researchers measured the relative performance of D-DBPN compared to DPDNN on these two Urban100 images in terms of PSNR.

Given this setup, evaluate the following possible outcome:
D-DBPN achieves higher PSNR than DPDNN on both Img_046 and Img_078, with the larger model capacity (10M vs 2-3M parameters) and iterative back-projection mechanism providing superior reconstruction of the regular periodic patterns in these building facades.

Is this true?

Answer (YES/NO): NO